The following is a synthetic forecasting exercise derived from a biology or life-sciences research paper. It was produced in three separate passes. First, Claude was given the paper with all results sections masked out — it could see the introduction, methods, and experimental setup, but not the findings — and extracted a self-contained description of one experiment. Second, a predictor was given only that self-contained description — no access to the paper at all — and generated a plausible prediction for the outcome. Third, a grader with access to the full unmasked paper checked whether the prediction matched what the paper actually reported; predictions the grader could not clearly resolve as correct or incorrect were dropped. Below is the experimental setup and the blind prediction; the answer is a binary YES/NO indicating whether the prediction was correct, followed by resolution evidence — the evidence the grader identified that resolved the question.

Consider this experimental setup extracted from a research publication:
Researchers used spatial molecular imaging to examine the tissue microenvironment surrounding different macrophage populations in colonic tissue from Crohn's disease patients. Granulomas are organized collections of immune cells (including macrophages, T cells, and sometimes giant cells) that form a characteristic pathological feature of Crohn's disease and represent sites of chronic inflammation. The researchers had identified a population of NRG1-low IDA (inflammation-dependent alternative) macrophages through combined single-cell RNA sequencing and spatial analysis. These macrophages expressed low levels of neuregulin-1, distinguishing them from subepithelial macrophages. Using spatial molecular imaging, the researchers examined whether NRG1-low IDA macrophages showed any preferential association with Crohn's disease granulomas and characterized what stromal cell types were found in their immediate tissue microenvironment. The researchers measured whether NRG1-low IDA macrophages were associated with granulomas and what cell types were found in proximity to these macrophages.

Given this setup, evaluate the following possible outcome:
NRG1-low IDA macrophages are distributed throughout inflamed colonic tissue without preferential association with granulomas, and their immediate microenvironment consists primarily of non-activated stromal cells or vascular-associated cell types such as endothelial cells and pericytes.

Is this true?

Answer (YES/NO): NO